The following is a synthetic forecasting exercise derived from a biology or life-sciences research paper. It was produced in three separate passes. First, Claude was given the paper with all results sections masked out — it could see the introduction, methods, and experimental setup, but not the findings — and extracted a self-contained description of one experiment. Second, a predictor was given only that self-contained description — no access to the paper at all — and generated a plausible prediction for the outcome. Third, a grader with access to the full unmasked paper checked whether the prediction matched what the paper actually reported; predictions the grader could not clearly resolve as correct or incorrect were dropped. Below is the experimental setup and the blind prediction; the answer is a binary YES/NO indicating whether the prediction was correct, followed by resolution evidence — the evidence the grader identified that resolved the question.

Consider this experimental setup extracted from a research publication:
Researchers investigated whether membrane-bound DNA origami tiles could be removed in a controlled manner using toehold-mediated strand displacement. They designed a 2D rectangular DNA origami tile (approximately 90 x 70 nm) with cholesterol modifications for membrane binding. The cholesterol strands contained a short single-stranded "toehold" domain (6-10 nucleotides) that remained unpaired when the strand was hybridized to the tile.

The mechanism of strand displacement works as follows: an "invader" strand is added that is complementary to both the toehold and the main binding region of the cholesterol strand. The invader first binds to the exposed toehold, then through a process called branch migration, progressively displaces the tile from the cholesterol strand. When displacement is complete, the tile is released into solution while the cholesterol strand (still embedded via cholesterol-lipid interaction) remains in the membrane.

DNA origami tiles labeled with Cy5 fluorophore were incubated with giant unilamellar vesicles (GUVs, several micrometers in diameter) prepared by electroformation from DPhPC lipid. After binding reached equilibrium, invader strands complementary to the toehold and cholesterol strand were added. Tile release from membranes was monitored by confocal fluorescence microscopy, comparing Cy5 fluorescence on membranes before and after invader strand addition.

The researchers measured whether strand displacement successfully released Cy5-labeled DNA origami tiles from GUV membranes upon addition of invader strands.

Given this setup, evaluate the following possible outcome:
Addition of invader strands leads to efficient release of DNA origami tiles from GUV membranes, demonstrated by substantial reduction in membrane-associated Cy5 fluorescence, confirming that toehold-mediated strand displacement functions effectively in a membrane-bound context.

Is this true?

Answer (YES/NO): YES